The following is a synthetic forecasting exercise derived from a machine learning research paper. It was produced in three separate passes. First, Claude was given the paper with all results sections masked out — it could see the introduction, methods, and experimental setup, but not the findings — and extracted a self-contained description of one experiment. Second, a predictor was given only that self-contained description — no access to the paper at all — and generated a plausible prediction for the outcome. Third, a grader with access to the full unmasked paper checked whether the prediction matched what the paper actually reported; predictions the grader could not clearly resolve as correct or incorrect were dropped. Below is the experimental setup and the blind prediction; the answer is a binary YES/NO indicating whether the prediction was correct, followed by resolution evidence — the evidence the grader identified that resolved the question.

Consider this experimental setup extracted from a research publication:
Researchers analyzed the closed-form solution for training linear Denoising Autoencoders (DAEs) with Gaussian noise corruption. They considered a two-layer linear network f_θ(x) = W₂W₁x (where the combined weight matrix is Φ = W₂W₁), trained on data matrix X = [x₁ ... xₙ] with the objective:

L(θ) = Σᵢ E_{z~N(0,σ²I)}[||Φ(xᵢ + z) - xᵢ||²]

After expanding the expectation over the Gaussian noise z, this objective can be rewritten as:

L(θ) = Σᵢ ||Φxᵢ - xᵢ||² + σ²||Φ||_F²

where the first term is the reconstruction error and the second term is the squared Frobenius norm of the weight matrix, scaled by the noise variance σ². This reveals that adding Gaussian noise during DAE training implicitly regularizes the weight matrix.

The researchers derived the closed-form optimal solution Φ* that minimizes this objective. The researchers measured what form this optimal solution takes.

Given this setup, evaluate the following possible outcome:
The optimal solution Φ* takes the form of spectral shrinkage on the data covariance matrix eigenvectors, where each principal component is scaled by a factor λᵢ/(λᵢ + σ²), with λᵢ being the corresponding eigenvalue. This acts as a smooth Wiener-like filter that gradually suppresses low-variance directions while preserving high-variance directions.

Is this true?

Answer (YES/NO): YES